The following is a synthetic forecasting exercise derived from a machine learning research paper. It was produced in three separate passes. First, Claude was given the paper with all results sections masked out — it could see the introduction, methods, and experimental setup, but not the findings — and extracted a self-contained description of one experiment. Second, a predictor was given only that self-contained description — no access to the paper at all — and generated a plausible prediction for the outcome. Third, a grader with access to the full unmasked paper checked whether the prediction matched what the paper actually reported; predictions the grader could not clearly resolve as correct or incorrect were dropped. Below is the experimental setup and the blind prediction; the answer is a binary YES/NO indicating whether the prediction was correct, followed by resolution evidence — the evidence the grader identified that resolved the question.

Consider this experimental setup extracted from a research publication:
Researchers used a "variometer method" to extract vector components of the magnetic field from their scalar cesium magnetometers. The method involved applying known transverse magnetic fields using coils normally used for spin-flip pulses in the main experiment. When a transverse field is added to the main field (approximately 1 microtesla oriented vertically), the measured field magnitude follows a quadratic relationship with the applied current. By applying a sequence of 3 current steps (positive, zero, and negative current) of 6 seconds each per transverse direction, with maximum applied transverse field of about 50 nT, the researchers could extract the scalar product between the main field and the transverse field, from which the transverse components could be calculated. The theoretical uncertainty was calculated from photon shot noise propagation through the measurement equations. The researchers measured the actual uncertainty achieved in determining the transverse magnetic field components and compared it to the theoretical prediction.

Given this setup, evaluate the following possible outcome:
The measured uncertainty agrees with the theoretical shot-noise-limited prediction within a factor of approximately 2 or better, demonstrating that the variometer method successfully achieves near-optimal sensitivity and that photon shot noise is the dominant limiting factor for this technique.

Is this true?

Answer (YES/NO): NO